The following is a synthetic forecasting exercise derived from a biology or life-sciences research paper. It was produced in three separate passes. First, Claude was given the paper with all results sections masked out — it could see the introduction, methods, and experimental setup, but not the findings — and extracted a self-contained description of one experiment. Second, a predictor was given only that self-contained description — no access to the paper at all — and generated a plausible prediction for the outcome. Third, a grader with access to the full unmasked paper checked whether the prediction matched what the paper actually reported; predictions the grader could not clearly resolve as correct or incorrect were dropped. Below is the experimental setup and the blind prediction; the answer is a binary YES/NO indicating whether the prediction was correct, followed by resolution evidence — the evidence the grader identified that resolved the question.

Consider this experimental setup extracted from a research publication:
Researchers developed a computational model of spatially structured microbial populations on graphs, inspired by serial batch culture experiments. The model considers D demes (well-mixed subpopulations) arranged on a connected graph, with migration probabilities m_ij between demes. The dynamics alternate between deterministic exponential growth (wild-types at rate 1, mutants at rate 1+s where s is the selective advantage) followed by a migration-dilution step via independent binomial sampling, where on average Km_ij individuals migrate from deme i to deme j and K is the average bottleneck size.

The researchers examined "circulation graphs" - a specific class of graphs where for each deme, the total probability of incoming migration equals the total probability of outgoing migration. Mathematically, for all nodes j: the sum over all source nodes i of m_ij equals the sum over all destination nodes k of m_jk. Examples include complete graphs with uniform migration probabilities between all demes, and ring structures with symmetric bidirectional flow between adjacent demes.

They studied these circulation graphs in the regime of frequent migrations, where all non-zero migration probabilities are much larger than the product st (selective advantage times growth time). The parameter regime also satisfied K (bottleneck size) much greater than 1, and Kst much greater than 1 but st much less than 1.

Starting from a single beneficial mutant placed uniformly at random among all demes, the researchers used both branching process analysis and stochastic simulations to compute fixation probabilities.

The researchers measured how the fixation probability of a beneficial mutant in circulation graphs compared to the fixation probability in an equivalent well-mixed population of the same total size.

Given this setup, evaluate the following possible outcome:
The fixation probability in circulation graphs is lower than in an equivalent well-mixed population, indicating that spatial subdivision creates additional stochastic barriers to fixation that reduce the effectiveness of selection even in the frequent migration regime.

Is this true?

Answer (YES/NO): NO